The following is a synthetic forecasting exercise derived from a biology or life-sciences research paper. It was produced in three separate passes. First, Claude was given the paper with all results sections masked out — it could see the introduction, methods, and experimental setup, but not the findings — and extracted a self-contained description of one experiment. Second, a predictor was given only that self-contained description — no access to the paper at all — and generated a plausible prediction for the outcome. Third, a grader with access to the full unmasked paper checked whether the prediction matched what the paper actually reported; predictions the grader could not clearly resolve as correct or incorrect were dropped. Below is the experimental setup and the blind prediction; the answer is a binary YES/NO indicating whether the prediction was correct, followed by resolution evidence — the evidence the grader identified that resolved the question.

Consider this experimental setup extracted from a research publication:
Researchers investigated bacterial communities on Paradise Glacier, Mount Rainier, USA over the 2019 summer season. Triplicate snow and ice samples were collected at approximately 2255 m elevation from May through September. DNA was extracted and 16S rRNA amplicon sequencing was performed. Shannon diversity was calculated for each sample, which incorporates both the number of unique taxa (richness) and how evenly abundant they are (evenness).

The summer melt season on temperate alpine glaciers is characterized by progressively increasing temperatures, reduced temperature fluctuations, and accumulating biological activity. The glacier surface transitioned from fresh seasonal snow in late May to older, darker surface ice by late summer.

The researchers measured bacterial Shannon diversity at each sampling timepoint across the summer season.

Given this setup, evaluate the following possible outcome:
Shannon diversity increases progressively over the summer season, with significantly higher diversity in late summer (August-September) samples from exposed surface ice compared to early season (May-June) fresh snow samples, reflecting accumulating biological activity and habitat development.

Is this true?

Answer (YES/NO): NO